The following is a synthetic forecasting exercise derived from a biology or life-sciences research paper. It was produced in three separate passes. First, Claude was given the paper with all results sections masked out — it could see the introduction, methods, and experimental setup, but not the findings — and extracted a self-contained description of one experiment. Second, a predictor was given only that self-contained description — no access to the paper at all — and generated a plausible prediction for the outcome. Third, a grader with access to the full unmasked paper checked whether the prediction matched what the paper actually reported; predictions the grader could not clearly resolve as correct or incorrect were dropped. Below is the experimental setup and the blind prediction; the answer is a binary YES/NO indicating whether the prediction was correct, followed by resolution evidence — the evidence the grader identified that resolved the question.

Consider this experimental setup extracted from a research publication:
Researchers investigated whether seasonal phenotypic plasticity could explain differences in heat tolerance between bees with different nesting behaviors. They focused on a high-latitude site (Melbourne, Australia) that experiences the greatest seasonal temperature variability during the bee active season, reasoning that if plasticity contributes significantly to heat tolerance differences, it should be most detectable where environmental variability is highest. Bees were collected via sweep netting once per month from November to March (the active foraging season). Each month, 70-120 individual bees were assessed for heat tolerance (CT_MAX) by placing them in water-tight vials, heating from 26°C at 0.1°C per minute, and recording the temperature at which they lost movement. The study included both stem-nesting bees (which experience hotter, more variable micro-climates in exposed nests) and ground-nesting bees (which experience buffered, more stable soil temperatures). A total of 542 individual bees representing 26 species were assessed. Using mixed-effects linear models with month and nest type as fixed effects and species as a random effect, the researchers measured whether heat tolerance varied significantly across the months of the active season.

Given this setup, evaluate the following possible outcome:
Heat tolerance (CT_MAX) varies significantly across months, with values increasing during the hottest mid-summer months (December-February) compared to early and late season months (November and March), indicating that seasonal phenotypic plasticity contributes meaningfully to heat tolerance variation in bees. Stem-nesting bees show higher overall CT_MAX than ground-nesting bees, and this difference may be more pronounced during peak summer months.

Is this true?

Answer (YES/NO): NO